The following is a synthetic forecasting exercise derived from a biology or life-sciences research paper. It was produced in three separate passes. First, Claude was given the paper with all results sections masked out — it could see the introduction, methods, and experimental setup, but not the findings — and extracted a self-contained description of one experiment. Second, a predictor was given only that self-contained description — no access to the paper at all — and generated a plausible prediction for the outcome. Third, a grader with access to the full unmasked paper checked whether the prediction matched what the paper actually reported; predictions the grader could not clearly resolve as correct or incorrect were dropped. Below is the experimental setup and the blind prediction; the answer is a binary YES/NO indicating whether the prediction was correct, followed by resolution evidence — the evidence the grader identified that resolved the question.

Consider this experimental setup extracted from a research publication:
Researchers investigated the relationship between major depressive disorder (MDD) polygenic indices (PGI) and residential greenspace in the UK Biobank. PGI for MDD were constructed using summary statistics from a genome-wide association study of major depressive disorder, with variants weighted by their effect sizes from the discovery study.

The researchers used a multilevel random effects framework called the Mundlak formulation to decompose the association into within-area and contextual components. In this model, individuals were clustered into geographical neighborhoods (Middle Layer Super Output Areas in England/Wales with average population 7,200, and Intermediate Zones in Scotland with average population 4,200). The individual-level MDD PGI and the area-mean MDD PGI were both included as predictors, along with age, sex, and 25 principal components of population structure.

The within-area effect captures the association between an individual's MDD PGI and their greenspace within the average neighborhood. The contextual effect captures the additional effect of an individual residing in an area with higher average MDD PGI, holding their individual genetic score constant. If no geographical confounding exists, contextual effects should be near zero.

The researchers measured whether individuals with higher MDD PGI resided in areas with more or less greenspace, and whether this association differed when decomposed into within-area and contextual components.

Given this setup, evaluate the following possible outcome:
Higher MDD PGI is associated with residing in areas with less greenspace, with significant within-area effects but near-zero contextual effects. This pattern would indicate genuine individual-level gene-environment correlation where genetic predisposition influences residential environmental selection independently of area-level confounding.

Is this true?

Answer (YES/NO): NO